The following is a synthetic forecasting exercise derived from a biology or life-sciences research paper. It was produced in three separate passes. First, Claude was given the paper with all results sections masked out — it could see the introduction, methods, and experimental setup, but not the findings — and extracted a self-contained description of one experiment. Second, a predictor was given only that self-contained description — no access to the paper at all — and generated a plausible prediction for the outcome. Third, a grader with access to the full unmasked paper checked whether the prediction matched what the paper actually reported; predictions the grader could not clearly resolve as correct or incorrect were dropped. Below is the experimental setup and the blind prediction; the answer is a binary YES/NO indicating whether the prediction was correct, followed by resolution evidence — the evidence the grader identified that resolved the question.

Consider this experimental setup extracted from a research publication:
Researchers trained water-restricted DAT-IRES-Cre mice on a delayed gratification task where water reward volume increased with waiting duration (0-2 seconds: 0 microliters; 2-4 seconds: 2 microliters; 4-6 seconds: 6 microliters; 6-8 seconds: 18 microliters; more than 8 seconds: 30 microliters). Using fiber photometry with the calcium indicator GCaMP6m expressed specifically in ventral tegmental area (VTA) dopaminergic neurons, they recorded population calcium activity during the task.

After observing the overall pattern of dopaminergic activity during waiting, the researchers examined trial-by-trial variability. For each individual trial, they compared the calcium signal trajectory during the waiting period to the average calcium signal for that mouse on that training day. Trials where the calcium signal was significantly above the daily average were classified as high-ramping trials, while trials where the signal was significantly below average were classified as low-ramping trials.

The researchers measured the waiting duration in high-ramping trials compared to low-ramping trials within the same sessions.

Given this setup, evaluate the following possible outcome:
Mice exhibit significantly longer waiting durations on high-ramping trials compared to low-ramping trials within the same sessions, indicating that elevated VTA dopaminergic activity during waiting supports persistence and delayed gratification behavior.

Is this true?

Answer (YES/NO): YES